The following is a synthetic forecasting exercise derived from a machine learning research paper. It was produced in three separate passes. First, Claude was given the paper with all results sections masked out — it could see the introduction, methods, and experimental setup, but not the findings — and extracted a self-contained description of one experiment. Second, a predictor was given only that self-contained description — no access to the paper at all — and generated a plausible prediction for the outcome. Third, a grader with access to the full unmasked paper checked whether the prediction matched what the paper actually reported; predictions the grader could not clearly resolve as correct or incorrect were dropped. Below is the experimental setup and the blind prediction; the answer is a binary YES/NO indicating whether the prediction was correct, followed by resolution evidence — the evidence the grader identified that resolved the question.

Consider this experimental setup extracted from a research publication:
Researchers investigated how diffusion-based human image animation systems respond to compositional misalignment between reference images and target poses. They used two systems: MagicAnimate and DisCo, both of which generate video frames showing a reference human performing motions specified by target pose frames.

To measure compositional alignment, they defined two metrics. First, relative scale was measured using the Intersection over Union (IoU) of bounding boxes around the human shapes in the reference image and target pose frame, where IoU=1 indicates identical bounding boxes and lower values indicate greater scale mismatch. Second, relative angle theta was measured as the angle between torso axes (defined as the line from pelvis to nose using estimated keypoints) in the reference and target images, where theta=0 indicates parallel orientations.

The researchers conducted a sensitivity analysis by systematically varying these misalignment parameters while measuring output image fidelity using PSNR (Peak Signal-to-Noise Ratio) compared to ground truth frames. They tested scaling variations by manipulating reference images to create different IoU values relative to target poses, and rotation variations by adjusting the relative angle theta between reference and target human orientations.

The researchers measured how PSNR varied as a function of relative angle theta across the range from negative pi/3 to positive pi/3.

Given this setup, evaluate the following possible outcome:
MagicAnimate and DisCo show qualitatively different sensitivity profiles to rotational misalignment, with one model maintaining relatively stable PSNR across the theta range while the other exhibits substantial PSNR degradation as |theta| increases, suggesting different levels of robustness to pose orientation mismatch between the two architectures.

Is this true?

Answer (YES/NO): NO